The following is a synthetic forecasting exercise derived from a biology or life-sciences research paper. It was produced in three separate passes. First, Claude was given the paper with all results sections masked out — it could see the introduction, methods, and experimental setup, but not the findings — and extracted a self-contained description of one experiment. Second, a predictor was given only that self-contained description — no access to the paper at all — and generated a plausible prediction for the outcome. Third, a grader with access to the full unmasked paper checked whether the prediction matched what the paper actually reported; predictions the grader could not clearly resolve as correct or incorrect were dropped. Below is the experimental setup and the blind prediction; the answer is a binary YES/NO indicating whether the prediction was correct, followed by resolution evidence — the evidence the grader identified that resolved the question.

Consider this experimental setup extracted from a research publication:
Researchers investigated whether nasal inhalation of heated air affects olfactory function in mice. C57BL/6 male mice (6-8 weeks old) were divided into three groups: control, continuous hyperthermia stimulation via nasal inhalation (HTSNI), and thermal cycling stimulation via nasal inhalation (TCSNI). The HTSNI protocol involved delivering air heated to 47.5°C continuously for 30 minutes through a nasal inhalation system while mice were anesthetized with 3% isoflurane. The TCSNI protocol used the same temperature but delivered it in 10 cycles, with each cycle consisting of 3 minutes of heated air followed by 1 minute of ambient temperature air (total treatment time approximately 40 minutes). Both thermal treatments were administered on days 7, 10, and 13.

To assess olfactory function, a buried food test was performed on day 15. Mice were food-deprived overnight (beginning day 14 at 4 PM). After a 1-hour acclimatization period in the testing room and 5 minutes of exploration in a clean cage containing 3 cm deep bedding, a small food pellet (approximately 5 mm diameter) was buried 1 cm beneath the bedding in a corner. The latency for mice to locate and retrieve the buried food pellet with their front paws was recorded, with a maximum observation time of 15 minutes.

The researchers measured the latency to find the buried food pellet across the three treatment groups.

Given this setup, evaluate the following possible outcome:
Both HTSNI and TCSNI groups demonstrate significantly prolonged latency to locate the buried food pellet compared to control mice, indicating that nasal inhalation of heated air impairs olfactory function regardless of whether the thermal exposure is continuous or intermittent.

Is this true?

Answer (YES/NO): NO